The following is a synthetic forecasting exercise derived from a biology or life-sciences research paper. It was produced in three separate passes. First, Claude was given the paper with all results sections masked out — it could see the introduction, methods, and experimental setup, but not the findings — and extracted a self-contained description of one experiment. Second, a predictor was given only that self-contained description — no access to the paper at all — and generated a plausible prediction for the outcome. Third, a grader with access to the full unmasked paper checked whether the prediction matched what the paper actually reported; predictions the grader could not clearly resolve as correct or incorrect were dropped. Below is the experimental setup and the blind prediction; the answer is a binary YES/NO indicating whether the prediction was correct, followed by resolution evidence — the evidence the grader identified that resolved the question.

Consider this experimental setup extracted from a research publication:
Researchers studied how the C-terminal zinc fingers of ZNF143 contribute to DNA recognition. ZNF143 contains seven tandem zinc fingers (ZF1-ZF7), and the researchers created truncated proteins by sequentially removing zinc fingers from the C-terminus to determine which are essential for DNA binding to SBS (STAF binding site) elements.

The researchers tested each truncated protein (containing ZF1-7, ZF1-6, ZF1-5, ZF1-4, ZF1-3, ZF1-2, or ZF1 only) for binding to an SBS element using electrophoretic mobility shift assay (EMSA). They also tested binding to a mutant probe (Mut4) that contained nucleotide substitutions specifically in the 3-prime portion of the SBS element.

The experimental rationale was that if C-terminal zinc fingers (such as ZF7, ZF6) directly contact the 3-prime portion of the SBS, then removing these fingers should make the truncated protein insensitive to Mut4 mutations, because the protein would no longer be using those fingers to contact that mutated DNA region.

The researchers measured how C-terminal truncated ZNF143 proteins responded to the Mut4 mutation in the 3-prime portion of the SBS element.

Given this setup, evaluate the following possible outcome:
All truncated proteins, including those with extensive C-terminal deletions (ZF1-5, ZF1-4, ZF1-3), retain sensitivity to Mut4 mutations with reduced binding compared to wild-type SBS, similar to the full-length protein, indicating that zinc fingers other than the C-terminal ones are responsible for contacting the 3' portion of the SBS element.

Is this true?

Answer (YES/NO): NO